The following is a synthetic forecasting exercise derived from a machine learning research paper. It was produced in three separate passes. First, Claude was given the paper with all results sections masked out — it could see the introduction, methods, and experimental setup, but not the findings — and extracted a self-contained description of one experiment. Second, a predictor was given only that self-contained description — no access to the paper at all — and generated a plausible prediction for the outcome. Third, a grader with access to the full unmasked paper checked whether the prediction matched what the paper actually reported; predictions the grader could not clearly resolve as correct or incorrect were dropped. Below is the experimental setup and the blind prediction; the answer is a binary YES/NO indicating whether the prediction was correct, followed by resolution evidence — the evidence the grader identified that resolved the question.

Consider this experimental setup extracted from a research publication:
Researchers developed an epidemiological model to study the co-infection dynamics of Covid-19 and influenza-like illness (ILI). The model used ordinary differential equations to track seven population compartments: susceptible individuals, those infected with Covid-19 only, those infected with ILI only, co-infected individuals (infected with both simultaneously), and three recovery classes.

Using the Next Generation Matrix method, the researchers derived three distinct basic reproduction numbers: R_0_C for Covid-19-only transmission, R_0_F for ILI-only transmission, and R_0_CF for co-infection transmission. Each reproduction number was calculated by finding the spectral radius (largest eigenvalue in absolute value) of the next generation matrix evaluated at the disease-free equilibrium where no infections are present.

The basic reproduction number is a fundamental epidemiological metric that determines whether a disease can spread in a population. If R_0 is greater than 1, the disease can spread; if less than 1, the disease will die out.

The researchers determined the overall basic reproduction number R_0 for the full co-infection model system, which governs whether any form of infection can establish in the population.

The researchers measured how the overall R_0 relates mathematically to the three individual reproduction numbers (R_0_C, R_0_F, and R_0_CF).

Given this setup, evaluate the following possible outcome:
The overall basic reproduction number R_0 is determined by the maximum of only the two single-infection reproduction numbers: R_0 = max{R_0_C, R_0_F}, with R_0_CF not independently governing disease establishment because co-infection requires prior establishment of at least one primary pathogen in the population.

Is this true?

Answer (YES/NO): NO